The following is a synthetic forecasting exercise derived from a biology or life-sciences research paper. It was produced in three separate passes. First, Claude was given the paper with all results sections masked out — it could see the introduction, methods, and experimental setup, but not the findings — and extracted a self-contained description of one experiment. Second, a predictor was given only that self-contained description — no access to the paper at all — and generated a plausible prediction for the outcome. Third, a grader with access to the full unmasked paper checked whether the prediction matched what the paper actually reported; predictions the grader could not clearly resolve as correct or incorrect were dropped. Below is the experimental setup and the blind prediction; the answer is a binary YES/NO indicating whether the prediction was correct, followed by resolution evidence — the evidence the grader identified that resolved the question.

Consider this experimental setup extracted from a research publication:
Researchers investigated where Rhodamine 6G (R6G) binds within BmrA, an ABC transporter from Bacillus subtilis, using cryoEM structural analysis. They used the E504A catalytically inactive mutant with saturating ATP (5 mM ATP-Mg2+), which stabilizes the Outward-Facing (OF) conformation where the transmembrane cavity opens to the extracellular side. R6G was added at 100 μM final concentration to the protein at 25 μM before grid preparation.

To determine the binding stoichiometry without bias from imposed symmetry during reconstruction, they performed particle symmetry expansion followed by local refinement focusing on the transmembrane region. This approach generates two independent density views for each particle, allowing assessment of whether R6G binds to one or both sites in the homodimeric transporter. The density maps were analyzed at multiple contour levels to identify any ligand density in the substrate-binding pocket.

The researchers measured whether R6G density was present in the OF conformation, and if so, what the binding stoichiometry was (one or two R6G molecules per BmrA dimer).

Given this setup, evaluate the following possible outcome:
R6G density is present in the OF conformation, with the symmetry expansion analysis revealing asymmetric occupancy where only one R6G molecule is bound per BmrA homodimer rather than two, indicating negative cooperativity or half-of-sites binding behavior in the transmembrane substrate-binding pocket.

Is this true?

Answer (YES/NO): NO